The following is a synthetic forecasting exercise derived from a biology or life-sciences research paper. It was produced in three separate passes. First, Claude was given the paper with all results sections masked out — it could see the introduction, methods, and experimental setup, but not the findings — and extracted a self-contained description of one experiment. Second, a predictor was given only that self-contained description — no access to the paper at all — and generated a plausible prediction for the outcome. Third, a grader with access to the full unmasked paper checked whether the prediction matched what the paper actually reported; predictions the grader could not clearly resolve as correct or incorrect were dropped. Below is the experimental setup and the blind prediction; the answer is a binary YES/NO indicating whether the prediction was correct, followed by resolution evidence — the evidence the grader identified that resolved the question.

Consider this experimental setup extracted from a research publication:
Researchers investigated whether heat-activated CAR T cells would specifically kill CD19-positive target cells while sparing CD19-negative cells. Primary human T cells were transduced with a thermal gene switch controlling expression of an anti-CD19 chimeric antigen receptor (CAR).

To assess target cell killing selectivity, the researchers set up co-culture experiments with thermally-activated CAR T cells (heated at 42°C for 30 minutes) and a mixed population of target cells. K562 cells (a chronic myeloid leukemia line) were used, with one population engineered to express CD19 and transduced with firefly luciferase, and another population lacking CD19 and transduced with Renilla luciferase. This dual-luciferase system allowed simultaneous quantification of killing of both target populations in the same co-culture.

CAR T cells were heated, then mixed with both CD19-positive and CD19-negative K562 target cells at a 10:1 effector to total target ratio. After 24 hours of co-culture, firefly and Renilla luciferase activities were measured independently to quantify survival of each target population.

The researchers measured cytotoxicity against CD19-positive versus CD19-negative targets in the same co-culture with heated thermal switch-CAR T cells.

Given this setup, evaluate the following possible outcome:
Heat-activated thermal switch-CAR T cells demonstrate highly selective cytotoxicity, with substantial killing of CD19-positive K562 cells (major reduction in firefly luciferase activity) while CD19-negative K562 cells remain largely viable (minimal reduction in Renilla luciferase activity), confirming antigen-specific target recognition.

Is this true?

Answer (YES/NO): YES